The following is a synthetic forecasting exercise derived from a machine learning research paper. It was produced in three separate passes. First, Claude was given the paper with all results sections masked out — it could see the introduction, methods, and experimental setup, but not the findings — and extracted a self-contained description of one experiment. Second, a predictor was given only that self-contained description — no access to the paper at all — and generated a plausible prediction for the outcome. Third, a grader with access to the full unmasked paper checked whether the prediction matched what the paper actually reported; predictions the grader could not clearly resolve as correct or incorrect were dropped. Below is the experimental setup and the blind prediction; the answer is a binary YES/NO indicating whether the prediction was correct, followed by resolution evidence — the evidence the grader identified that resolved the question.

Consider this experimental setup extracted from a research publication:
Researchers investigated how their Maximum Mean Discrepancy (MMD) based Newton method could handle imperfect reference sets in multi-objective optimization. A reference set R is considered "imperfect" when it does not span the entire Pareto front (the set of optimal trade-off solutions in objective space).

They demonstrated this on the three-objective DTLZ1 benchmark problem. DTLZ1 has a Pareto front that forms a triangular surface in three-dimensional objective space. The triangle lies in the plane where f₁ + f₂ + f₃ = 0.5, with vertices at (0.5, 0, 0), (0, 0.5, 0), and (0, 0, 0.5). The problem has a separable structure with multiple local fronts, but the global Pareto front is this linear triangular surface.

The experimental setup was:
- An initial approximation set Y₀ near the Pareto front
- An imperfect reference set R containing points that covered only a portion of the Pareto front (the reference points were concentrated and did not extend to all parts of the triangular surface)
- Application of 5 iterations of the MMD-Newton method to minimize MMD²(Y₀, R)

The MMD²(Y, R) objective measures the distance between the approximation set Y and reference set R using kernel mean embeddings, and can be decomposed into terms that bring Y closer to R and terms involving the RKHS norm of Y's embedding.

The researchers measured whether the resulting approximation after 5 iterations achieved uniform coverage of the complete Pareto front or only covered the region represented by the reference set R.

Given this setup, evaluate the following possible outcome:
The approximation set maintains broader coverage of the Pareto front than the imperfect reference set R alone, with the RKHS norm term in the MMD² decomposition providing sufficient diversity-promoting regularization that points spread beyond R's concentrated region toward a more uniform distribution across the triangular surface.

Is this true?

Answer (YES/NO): YES